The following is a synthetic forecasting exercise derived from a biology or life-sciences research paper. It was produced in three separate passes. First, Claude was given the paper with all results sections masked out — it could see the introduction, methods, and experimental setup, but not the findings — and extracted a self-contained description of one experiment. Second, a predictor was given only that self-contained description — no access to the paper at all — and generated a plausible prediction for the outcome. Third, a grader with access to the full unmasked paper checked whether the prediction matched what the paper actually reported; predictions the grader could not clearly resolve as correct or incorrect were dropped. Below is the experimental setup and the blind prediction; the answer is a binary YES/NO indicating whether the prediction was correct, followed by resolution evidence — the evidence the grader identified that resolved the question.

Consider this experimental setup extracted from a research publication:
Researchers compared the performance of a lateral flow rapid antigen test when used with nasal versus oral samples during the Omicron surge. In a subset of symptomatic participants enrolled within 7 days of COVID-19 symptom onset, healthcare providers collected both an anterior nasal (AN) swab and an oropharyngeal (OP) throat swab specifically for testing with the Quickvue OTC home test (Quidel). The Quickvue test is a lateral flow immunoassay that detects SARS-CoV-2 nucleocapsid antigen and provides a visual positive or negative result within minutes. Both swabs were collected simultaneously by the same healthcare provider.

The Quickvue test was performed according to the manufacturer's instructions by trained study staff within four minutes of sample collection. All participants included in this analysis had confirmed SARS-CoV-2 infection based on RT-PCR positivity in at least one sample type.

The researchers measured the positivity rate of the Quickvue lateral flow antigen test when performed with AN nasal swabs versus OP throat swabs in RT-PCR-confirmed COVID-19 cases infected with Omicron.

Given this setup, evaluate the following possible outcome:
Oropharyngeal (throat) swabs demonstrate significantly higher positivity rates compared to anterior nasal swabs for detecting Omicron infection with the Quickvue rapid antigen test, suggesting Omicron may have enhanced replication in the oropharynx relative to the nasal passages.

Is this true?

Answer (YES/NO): NO